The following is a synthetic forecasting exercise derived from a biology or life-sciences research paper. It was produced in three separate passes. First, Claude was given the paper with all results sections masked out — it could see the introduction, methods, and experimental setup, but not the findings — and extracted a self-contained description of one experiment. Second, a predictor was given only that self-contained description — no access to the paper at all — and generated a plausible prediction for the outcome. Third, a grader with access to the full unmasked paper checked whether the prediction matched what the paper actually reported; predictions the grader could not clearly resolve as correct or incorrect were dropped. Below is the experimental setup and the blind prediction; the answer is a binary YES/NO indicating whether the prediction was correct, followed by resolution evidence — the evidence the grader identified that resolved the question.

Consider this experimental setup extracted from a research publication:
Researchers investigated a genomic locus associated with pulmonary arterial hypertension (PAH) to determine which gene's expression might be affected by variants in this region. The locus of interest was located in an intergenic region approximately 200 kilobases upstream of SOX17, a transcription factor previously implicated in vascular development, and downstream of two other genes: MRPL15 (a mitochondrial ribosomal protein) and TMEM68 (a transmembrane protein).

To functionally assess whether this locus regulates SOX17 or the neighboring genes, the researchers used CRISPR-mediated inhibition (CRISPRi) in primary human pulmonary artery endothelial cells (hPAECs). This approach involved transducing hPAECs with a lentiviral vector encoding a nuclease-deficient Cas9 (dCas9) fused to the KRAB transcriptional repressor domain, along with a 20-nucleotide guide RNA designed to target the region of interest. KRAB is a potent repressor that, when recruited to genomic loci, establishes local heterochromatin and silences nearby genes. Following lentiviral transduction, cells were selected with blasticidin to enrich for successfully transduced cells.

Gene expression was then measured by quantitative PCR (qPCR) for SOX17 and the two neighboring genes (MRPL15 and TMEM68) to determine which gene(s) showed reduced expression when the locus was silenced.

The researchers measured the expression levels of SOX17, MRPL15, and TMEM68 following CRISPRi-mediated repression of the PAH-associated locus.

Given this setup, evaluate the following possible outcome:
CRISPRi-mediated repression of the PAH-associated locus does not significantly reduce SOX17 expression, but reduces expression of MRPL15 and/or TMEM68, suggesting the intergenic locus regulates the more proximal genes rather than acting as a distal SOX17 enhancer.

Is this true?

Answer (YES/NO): NO